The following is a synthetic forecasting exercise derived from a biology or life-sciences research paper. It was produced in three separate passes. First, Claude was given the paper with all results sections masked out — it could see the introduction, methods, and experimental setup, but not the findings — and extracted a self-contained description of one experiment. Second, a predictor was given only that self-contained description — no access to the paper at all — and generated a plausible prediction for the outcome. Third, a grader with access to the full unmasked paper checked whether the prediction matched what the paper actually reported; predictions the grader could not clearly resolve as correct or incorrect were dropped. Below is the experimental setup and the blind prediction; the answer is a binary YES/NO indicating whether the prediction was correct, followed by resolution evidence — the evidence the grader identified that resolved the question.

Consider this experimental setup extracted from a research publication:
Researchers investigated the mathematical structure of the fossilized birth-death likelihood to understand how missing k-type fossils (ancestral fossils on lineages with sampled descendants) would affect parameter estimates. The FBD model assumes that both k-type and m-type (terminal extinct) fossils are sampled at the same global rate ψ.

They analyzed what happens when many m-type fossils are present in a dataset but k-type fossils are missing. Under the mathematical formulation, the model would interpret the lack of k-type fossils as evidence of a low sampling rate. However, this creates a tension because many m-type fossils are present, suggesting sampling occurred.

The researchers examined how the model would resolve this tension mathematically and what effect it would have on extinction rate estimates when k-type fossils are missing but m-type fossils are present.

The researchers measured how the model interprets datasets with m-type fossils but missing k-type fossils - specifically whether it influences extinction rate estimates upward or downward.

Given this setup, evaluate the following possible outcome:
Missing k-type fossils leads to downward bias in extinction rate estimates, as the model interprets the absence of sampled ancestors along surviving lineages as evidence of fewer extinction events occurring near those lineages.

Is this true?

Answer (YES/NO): NO